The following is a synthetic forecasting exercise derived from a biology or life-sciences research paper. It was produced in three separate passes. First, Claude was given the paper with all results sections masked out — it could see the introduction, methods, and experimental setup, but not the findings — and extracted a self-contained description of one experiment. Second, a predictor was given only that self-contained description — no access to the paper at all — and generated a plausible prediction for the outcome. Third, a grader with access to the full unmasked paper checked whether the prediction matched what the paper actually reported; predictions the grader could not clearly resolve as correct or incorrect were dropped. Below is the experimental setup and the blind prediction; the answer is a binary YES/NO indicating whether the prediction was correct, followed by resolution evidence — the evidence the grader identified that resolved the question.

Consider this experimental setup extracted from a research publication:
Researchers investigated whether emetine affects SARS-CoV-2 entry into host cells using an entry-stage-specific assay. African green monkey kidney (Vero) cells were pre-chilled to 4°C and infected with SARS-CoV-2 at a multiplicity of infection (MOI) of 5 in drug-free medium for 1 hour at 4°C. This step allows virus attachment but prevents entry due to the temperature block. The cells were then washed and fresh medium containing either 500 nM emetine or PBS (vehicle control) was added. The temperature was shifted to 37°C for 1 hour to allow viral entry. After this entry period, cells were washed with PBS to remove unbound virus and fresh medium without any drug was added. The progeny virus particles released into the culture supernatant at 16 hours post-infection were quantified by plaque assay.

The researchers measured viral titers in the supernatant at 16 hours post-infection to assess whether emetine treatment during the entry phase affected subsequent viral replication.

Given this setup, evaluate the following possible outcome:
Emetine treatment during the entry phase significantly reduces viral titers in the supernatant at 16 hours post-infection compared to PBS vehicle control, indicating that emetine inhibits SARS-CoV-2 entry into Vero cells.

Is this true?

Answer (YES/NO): NO